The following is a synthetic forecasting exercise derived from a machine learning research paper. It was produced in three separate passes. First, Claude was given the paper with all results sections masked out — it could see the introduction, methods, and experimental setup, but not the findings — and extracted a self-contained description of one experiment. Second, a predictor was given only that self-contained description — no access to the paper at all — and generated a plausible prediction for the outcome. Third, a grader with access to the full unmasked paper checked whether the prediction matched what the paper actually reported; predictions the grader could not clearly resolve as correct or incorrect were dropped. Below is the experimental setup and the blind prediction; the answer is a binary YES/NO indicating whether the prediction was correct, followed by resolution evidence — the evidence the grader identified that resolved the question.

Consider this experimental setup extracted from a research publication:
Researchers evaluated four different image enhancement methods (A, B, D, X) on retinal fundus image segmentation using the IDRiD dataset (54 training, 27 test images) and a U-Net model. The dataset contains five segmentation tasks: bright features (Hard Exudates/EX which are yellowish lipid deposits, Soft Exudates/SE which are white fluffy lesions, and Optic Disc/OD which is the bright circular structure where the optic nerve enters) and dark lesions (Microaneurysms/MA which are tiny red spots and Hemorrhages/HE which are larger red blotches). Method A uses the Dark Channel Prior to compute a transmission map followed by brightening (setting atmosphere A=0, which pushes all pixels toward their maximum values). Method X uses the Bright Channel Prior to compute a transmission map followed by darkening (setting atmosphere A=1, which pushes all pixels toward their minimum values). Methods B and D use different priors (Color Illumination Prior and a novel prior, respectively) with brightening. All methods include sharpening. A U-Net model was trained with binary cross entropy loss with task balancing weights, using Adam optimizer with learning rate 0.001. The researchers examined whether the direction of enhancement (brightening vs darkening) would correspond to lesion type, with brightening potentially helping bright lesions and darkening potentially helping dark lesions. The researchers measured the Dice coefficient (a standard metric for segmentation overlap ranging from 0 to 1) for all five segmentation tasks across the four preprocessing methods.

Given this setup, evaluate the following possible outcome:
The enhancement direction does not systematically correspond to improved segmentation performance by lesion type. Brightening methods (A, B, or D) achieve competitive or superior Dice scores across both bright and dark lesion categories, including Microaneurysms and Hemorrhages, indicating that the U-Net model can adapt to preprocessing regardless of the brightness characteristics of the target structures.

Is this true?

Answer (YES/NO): YES